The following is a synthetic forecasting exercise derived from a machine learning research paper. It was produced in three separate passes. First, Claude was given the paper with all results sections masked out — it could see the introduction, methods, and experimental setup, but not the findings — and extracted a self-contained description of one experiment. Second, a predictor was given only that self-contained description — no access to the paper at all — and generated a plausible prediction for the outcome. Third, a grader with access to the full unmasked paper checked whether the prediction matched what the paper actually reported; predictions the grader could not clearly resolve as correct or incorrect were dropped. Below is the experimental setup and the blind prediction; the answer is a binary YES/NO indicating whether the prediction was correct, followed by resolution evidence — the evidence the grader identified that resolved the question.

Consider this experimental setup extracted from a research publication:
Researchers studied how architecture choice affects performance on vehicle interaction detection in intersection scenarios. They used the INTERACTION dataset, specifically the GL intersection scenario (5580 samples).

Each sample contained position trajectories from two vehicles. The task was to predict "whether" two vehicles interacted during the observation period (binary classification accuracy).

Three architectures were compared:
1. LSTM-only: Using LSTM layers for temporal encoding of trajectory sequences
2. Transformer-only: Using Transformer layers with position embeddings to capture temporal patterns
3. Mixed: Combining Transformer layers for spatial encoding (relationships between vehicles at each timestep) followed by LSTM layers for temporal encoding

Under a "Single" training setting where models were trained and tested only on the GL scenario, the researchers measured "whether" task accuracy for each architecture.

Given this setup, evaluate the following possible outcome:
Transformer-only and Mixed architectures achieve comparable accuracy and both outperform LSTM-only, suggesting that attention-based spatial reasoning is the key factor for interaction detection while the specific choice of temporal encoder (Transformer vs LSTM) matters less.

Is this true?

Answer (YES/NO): NO